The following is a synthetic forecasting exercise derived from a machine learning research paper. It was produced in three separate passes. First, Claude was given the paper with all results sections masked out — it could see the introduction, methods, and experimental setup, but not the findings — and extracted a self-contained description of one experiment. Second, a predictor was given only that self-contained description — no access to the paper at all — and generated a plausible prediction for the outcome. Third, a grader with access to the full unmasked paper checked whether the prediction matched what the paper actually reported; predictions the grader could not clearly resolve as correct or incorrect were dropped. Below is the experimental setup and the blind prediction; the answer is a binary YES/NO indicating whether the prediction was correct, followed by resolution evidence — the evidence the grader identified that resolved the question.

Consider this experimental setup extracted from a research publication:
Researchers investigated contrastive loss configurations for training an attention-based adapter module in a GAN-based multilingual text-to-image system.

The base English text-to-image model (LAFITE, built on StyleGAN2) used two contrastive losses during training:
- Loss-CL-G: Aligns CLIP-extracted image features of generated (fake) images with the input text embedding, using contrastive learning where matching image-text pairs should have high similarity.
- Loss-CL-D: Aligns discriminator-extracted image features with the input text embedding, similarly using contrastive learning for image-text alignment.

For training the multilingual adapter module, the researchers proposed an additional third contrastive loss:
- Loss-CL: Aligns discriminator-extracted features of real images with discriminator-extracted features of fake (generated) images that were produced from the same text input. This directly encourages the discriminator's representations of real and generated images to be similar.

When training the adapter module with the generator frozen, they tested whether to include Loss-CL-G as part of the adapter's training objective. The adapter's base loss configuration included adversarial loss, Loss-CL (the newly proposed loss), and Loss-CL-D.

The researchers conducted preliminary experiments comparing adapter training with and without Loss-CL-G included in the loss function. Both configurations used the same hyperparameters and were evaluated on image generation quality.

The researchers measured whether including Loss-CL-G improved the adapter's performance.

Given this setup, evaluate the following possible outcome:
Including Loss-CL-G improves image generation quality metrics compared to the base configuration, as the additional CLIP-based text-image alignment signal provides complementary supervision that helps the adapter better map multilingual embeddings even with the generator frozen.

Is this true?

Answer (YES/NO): NO